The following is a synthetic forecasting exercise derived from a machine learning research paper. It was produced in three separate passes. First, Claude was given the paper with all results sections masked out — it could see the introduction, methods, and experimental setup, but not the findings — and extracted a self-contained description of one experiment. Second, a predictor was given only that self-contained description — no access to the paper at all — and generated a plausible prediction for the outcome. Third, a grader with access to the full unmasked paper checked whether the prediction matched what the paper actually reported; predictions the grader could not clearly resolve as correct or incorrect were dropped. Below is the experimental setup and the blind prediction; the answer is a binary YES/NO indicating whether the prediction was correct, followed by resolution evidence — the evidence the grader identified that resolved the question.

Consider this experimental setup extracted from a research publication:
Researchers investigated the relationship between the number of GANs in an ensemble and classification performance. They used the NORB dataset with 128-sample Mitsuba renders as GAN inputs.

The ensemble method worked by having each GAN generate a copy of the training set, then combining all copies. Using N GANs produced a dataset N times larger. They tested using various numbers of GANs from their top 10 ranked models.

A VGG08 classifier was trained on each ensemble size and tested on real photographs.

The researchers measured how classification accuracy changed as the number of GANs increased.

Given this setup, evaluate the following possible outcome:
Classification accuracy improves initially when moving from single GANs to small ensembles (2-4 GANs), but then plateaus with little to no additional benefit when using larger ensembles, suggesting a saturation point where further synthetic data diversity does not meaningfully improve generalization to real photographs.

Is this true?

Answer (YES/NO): NO